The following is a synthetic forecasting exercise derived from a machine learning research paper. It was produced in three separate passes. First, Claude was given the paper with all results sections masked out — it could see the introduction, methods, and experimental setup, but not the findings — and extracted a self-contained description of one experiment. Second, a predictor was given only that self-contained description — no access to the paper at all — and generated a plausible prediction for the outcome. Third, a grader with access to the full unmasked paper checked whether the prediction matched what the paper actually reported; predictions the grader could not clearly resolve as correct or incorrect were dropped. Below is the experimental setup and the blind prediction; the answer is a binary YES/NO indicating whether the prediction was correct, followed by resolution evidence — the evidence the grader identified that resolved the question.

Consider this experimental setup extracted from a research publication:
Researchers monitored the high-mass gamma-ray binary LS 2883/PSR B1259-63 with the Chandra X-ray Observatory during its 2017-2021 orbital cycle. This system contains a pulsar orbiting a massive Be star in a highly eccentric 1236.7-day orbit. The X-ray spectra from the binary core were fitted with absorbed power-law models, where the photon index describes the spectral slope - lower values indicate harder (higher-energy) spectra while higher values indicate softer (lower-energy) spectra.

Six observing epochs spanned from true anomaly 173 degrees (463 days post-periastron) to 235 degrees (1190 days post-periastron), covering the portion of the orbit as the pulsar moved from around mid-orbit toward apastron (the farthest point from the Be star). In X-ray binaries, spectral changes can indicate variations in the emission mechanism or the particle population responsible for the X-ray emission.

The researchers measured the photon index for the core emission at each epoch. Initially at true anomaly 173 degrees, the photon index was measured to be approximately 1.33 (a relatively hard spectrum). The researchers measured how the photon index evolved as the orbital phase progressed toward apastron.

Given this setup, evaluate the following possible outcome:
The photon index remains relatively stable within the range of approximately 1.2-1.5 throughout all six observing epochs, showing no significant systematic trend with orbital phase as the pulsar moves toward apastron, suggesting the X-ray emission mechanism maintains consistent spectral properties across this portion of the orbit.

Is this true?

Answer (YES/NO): NO